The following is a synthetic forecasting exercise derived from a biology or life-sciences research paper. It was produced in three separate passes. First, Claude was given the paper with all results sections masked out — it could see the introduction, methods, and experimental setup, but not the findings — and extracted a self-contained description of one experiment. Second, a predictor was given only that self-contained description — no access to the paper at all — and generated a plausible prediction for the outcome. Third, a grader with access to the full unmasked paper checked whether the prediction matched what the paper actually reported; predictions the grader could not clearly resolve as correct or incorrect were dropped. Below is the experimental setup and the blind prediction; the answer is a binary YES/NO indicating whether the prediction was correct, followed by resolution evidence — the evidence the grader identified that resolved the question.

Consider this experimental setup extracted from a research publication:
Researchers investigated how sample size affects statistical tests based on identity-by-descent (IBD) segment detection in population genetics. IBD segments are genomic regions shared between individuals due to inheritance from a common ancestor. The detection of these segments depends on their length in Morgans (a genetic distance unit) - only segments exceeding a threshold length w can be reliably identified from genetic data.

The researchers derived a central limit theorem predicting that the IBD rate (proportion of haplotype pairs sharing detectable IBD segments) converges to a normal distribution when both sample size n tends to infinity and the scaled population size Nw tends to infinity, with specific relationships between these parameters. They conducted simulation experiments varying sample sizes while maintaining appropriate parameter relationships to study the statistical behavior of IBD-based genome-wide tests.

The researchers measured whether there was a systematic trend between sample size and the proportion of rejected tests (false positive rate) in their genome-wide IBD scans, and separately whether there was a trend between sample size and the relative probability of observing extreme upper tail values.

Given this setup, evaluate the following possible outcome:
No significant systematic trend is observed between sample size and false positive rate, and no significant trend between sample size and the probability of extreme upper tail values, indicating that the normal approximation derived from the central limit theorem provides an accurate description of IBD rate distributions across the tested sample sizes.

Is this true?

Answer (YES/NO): NO